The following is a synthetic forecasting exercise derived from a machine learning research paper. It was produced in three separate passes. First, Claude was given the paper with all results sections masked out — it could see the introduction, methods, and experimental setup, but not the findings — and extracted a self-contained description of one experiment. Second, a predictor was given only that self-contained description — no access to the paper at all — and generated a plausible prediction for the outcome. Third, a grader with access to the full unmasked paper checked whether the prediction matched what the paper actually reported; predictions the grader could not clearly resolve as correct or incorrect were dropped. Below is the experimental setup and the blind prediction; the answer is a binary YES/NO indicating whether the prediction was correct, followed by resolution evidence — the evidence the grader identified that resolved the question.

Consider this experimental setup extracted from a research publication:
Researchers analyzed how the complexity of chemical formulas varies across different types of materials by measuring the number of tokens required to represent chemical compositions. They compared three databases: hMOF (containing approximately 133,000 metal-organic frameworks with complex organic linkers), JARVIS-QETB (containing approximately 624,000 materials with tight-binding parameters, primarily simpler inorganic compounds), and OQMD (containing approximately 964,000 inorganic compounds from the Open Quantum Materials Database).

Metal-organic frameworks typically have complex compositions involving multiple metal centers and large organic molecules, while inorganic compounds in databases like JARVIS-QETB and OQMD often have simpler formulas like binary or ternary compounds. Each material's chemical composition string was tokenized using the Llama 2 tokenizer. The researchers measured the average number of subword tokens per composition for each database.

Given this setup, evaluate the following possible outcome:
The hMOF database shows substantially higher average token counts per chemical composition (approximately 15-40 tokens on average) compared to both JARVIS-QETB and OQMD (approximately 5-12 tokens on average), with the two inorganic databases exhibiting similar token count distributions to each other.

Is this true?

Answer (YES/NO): NO